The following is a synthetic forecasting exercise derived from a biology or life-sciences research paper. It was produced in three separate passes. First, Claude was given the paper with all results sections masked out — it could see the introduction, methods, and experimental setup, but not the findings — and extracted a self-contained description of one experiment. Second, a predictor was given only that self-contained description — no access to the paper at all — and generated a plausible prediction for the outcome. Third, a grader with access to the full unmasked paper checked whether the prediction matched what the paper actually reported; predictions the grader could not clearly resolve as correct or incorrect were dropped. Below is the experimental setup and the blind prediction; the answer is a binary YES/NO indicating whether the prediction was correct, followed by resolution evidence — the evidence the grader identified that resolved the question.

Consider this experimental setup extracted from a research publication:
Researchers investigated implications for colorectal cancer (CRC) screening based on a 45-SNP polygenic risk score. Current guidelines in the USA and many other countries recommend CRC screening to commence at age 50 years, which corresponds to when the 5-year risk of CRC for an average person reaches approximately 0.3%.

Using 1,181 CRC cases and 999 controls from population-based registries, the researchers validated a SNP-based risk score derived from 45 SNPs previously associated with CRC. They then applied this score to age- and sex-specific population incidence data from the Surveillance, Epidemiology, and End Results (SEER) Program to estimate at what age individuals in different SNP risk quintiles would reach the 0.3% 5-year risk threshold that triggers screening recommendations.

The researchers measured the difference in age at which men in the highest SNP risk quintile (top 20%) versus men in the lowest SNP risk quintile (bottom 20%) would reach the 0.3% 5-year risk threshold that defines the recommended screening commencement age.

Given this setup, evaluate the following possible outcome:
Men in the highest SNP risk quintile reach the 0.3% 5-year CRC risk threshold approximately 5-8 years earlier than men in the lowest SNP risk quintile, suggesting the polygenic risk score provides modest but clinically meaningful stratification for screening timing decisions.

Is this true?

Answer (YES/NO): NO